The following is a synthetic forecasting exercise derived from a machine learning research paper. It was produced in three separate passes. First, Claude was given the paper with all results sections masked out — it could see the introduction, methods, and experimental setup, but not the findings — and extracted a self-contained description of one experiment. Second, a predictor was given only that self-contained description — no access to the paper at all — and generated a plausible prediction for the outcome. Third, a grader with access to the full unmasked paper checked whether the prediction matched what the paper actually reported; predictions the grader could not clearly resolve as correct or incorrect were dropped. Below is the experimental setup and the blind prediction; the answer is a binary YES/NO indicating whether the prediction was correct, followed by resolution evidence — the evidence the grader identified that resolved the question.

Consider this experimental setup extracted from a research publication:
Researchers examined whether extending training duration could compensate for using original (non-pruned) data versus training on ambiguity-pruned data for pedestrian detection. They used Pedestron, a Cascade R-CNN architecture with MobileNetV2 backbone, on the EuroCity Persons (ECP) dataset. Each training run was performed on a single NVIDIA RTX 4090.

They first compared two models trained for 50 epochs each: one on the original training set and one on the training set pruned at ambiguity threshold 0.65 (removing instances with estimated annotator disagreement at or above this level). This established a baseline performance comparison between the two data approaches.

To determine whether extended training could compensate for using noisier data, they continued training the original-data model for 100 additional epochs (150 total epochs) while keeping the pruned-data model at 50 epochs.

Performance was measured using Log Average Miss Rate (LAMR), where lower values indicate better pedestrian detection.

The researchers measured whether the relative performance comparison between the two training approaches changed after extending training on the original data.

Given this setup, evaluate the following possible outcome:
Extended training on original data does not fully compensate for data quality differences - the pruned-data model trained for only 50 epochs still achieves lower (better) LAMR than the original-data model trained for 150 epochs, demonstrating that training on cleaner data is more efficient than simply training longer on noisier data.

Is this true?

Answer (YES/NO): YES